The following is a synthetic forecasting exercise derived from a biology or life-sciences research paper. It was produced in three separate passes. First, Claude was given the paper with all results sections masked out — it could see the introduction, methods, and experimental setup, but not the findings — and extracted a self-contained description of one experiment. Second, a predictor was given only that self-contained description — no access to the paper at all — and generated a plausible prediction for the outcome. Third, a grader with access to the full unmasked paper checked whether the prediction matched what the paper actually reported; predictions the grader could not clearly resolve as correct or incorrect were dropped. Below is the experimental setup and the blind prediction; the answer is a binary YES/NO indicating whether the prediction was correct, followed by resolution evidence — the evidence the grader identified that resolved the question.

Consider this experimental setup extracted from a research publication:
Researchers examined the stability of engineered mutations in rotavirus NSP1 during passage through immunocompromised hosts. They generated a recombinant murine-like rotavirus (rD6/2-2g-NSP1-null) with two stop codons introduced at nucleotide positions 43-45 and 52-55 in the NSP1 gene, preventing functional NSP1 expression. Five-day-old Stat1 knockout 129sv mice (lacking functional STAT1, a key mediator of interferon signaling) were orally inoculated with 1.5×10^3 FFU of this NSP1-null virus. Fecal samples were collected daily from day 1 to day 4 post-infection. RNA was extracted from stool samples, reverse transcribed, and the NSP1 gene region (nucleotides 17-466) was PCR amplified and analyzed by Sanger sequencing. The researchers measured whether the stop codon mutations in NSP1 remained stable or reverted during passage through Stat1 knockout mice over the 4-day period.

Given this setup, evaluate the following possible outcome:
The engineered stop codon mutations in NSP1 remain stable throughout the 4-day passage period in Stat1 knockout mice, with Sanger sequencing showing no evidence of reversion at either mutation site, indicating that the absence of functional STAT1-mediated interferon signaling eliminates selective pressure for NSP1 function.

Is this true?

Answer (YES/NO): NO